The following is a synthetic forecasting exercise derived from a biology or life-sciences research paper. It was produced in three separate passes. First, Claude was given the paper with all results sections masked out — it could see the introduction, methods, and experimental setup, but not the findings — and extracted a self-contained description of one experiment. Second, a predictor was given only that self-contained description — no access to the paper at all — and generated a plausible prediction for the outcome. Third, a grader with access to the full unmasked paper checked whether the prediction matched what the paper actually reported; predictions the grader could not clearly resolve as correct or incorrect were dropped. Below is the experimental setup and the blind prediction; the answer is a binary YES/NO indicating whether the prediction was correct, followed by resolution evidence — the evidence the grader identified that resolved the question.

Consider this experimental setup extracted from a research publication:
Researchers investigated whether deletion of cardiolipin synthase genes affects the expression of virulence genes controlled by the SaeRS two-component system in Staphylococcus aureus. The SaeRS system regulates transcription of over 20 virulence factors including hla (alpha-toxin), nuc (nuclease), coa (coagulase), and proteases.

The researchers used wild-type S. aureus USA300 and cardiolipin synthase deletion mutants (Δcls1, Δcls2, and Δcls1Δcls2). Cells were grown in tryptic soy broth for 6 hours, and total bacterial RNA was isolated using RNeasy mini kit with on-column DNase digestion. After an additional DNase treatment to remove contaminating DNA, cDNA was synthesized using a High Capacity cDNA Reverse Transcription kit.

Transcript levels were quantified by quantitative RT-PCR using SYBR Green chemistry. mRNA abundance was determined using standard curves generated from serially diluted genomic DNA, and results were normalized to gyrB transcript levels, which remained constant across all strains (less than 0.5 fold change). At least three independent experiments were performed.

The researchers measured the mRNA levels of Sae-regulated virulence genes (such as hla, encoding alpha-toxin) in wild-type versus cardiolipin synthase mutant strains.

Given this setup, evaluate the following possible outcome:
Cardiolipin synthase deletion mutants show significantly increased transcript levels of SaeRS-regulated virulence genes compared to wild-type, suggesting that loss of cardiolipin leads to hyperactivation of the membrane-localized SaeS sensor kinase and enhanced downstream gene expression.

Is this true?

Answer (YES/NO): NO